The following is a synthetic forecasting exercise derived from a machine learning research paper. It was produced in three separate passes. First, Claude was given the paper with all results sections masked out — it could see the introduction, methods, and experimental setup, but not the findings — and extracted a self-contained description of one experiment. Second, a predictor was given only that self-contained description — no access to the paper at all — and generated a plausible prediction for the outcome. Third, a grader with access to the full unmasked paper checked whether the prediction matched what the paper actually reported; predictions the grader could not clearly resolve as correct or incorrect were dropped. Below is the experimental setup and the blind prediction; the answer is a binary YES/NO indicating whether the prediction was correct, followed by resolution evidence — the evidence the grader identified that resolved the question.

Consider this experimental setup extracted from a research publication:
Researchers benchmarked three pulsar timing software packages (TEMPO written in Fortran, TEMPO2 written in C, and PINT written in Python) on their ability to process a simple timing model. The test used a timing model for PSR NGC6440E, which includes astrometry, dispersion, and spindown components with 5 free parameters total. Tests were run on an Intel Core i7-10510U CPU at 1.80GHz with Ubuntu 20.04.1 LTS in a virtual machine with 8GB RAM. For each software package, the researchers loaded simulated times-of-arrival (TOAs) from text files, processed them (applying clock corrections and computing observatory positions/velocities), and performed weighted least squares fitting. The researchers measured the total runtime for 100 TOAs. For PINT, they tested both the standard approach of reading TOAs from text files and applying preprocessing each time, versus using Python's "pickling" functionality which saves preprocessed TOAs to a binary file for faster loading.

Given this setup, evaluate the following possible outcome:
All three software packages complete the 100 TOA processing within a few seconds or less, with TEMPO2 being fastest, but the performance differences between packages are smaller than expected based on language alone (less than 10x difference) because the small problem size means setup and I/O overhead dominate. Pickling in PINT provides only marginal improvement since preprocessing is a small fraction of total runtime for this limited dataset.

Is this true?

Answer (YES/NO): NO